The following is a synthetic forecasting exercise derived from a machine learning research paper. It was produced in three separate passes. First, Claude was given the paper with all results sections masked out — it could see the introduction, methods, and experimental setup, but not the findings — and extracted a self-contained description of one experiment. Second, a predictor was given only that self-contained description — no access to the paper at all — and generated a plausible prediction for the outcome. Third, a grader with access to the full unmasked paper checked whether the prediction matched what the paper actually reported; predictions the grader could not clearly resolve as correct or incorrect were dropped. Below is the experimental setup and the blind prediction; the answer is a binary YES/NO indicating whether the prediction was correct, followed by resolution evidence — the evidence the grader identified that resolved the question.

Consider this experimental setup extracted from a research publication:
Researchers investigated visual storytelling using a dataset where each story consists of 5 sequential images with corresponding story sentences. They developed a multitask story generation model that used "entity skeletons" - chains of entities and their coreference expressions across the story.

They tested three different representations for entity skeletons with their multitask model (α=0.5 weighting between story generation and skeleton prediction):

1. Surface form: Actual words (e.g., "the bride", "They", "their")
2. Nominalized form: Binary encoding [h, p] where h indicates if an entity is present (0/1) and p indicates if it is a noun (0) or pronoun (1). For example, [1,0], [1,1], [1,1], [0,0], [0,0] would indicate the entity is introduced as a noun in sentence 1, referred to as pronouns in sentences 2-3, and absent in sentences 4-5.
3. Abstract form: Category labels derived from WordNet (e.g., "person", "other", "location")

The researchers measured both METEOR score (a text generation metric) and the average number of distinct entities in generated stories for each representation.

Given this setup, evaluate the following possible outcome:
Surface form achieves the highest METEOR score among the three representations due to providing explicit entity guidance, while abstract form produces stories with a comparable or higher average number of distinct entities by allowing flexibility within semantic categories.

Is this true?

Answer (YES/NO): NO